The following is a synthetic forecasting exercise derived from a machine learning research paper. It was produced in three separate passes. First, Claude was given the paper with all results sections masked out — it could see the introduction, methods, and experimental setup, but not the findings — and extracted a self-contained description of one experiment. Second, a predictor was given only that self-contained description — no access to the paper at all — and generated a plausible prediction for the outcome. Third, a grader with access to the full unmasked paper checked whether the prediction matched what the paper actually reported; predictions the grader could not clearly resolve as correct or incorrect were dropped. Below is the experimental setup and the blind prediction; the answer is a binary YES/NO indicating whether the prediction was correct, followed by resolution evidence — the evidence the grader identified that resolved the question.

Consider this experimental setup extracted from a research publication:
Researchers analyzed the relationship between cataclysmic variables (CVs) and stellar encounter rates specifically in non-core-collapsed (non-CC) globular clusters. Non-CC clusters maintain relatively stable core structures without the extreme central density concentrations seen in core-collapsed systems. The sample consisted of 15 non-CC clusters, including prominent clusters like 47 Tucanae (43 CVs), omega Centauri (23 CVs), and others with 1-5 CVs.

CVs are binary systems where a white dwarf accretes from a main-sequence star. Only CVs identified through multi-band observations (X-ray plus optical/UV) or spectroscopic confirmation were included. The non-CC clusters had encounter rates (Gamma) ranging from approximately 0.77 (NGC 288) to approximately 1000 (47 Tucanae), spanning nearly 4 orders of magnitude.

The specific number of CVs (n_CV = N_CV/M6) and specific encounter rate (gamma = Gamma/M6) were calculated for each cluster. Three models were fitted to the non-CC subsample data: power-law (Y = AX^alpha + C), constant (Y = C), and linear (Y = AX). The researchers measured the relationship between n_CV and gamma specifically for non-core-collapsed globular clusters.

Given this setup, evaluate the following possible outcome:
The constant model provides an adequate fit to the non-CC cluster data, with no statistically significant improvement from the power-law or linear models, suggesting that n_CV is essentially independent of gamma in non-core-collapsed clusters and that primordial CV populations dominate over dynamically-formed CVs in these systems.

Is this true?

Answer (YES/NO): NO